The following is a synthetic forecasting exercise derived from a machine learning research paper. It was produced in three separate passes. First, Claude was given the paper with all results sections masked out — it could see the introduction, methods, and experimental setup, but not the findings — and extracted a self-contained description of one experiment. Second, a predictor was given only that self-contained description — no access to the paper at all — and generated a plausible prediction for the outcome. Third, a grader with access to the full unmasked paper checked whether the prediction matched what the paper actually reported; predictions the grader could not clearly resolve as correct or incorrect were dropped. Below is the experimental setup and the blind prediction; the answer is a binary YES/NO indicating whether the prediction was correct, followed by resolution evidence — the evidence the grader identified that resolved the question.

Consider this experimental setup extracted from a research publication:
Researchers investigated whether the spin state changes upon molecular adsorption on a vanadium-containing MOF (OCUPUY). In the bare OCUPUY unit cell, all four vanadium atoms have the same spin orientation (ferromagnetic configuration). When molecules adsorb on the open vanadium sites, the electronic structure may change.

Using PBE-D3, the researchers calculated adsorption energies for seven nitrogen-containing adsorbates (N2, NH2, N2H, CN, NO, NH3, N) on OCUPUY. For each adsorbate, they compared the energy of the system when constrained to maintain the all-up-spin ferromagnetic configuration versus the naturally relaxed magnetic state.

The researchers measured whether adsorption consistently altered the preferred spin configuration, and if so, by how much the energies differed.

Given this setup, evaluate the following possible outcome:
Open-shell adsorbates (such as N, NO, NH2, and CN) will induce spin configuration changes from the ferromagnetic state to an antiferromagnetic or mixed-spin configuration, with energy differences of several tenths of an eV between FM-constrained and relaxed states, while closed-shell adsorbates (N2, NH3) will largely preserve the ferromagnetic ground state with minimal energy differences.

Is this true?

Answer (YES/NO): NO